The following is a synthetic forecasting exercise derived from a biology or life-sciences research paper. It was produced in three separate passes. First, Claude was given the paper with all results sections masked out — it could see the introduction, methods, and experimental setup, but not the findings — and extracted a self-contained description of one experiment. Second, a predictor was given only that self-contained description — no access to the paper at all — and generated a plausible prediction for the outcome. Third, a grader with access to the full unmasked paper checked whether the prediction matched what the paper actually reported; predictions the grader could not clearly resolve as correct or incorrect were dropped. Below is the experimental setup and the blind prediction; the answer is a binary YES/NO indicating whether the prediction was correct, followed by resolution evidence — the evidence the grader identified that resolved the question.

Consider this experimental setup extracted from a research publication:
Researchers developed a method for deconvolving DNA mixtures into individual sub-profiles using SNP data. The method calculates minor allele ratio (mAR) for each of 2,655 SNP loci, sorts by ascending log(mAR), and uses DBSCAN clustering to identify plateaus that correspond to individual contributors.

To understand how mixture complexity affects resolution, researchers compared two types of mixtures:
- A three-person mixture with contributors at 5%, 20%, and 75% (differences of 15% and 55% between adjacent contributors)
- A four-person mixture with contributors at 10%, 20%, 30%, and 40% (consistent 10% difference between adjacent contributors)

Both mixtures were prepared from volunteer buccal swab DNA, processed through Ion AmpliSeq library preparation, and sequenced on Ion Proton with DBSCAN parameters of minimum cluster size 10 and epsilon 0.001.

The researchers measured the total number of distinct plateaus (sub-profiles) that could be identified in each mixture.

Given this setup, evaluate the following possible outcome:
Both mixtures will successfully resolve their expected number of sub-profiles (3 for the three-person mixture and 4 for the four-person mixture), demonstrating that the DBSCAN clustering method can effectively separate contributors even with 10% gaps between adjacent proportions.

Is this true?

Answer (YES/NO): NO